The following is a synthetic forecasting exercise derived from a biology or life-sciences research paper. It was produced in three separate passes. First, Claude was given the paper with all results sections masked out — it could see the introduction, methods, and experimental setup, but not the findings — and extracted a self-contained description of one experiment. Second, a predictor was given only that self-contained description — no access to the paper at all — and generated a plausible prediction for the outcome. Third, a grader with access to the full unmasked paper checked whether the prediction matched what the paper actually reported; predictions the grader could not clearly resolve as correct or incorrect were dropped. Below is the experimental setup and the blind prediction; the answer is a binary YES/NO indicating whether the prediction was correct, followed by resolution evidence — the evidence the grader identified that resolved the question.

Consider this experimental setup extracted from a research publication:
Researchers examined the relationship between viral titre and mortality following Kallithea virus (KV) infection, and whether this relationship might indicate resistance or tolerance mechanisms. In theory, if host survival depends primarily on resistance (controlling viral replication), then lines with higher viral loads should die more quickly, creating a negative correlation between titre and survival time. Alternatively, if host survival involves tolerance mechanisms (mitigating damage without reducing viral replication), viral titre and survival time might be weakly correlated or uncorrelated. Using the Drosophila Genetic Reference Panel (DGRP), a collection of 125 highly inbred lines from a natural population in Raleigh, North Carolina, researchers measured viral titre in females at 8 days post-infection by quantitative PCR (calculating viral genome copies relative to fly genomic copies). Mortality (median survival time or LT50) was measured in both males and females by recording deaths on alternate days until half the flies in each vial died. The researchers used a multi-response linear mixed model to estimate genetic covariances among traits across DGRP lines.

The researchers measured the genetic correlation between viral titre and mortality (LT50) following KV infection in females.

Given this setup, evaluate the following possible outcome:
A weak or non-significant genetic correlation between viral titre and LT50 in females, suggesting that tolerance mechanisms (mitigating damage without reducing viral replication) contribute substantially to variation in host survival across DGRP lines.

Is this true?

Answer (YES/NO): NO